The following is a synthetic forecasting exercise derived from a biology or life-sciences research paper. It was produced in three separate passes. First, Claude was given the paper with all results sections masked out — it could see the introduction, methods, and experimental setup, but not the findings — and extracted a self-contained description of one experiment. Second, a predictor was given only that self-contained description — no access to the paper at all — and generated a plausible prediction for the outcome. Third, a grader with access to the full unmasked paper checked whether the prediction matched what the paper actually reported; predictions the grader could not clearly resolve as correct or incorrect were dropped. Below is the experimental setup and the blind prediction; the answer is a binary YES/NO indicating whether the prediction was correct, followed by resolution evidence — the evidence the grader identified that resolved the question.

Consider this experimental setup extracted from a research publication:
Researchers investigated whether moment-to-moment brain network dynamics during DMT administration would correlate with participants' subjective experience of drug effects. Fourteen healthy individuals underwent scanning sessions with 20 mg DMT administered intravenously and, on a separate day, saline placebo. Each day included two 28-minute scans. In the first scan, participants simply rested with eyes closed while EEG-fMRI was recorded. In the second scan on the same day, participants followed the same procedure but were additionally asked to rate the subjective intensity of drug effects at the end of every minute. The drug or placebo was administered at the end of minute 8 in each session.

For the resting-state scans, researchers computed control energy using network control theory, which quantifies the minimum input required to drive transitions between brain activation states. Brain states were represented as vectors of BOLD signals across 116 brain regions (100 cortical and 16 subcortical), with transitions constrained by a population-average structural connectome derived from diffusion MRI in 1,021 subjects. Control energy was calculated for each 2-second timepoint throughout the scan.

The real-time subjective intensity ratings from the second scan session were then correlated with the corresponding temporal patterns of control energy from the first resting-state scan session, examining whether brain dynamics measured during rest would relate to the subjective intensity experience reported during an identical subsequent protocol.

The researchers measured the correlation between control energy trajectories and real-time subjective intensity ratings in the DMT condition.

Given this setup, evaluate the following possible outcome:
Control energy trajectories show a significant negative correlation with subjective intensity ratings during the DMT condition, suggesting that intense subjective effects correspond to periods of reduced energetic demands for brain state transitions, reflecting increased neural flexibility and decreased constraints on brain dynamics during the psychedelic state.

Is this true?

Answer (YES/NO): YES